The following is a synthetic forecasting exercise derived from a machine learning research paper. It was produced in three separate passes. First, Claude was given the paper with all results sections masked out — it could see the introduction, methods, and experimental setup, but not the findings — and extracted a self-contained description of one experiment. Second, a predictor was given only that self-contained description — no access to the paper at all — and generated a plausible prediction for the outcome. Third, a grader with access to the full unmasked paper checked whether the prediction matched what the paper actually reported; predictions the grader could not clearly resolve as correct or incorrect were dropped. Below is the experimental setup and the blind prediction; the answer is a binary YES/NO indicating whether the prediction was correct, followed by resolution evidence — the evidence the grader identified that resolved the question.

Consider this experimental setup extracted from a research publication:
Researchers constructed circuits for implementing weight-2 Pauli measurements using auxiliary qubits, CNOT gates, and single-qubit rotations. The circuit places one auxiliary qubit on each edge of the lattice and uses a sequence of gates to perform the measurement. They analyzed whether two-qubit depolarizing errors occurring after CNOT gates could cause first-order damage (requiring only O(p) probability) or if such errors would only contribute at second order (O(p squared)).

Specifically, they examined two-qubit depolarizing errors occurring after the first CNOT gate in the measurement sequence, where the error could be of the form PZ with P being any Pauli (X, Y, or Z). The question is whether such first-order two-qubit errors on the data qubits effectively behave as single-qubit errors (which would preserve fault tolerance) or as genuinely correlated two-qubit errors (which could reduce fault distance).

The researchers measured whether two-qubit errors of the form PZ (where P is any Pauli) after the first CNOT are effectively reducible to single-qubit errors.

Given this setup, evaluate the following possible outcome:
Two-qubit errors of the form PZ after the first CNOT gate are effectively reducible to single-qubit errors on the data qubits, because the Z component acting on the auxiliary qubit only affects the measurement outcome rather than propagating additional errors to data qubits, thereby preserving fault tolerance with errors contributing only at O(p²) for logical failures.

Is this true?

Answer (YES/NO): NO